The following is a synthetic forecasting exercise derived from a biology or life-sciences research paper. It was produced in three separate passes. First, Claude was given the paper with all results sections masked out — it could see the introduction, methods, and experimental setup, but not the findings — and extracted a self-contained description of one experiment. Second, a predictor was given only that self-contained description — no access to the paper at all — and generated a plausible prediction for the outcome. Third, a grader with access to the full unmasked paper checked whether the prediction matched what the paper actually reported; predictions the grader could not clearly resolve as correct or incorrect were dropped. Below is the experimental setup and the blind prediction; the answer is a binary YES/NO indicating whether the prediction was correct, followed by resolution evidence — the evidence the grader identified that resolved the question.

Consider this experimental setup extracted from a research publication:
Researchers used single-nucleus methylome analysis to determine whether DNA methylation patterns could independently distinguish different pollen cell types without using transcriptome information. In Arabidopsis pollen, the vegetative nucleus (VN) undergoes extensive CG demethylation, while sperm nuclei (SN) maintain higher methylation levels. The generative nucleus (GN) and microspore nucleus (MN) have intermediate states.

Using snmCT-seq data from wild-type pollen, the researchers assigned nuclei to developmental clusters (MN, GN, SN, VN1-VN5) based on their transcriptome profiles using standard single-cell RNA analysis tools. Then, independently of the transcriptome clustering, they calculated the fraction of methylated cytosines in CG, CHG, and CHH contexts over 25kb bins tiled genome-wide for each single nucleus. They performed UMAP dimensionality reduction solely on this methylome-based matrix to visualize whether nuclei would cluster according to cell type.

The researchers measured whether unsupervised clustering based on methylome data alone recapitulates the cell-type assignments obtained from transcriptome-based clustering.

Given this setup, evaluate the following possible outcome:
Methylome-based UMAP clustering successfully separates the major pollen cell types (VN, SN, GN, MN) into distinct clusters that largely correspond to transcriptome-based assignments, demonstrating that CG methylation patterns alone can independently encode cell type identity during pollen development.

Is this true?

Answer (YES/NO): NO